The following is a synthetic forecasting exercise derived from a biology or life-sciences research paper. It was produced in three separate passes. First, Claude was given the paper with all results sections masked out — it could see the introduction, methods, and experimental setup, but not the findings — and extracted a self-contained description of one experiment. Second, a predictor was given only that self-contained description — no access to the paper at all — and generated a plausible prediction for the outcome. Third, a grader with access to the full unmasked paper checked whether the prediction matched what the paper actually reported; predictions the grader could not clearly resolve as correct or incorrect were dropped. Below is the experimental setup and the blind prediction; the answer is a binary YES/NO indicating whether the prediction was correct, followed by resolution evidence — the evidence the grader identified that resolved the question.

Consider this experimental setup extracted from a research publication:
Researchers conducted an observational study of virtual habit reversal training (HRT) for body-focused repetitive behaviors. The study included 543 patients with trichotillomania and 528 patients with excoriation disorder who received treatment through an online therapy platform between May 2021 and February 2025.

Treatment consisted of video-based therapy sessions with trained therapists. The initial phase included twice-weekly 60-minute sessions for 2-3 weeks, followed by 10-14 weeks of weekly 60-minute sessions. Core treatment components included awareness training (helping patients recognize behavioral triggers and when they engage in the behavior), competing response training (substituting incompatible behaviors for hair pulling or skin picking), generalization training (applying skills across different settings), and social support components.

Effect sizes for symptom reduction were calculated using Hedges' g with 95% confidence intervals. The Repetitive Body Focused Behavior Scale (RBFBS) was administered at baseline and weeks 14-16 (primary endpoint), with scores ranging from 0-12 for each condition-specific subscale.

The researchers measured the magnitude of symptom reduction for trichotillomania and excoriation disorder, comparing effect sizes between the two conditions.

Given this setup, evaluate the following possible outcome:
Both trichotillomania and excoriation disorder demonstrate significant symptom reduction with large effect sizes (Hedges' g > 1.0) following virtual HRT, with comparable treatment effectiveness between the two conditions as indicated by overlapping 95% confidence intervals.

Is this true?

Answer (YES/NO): YES